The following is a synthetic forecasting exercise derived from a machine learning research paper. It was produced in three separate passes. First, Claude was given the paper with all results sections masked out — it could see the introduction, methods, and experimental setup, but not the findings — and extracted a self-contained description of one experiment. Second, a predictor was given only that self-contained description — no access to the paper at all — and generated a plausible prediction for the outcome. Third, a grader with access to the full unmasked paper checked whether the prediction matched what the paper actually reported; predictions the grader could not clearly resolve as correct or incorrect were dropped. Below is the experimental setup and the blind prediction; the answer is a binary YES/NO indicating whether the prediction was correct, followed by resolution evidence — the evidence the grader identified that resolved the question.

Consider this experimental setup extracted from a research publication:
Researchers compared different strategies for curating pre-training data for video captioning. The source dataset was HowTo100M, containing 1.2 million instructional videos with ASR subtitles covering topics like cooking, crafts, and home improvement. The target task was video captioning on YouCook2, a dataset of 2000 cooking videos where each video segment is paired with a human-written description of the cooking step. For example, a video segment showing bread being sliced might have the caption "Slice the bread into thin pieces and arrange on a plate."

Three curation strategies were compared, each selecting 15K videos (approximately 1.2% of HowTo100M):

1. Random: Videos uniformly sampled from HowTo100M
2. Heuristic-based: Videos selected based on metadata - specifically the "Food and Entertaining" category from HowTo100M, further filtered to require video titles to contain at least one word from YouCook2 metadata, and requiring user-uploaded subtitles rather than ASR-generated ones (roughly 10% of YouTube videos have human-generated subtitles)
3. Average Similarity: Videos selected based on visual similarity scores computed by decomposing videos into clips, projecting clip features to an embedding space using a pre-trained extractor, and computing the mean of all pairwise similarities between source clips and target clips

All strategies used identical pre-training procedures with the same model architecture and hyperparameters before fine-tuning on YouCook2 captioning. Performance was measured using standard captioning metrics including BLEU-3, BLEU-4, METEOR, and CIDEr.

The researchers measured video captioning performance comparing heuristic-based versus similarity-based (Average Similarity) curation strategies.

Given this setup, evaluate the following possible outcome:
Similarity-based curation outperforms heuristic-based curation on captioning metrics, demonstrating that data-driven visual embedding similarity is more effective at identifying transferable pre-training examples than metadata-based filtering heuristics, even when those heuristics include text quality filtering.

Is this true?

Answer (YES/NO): YES